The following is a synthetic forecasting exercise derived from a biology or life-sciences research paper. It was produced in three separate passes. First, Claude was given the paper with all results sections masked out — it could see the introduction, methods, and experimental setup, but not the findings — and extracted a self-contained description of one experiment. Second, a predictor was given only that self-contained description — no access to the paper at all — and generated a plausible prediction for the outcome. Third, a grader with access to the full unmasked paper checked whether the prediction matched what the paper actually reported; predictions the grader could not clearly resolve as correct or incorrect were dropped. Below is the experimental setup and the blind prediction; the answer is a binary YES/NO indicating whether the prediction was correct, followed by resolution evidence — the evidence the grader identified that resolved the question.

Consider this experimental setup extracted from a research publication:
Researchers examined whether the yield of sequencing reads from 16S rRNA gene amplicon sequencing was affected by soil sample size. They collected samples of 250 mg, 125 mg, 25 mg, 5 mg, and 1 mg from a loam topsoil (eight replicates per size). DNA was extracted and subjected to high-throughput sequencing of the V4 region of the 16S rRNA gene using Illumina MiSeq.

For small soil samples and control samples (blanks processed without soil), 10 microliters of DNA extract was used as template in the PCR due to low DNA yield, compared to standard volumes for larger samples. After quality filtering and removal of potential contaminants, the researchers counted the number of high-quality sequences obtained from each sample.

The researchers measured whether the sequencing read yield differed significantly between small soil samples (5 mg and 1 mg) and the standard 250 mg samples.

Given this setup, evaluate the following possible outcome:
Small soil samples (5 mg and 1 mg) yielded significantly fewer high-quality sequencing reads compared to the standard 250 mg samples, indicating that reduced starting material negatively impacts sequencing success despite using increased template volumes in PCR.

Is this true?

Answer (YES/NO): NO